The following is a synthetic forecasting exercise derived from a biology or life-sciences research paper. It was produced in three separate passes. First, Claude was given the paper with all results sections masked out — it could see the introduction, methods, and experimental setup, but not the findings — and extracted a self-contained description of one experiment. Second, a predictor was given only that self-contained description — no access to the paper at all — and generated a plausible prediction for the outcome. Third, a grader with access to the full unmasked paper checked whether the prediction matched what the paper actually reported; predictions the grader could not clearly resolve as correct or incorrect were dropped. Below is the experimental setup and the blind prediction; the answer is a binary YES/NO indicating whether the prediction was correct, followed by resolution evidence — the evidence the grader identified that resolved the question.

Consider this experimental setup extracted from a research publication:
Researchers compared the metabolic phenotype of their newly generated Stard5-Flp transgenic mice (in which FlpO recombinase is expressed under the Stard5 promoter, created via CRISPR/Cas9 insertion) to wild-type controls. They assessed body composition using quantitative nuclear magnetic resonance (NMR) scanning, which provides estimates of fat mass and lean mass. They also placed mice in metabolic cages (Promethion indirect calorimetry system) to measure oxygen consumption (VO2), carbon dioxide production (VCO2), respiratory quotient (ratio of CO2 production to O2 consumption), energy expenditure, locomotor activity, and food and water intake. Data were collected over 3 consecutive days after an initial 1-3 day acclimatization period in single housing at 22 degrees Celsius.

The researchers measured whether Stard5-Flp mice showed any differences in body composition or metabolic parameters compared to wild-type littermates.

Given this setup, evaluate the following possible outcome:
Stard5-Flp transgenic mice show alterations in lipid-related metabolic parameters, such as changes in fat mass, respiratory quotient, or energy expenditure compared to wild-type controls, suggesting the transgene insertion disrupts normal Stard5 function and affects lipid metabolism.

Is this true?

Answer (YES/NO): NO